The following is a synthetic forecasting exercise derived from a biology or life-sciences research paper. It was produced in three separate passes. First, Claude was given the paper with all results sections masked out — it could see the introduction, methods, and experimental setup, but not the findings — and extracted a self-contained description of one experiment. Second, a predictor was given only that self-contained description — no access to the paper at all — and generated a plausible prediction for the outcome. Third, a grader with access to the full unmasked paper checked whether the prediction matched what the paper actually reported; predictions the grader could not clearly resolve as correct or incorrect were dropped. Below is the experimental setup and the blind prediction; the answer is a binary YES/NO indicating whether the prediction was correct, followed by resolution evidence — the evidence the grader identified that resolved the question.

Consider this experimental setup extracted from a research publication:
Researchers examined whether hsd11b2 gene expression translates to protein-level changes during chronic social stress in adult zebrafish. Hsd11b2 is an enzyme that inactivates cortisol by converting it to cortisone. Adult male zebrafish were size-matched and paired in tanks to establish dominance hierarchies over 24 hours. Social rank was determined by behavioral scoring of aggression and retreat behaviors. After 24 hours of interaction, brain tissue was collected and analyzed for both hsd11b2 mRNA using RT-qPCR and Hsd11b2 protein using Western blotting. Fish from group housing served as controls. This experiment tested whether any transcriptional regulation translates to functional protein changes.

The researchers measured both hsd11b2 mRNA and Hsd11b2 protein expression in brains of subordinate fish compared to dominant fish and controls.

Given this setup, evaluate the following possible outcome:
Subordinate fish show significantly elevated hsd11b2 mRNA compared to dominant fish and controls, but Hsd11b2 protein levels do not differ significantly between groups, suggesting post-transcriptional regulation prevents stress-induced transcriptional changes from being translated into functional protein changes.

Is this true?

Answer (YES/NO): NO